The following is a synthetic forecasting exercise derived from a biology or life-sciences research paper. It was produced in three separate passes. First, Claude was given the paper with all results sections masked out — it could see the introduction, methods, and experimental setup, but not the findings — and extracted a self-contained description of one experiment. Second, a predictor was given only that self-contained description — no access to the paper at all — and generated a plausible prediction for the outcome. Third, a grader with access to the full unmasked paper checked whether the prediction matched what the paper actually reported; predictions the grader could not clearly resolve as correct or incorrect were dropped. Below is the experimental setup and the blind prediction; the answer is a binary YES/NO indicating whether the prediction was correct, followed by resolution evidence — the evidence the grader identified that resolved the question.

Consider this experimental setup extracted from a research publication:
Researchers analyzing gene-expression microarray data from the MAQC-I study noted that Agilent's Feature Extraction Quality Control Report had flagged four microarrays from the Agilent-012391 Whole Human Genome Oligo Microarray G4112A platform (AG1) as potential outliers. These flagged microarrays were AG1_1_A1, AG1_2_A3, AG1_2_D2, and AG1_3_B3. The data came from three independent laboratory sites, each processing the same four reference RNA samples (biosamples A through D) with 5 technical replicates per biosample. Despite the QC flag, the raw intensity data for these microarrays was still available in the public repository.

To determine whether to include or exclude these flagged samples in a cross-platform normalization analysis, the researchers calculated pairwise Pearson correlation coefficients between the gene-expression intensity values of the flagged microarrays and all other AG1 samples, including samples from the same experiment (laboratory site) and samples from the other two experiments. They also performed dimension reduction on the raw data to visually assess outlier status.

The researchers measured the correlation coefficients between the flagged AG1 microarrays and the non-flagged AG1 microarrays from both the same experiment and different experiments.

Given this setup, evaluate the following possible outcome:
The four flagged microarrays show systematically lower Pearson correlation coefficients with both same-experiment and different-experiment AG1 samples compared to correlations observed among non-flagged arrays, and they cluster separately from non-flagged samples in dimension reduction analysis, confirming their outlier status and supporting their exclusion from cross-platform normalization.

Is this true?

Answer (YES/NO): NO